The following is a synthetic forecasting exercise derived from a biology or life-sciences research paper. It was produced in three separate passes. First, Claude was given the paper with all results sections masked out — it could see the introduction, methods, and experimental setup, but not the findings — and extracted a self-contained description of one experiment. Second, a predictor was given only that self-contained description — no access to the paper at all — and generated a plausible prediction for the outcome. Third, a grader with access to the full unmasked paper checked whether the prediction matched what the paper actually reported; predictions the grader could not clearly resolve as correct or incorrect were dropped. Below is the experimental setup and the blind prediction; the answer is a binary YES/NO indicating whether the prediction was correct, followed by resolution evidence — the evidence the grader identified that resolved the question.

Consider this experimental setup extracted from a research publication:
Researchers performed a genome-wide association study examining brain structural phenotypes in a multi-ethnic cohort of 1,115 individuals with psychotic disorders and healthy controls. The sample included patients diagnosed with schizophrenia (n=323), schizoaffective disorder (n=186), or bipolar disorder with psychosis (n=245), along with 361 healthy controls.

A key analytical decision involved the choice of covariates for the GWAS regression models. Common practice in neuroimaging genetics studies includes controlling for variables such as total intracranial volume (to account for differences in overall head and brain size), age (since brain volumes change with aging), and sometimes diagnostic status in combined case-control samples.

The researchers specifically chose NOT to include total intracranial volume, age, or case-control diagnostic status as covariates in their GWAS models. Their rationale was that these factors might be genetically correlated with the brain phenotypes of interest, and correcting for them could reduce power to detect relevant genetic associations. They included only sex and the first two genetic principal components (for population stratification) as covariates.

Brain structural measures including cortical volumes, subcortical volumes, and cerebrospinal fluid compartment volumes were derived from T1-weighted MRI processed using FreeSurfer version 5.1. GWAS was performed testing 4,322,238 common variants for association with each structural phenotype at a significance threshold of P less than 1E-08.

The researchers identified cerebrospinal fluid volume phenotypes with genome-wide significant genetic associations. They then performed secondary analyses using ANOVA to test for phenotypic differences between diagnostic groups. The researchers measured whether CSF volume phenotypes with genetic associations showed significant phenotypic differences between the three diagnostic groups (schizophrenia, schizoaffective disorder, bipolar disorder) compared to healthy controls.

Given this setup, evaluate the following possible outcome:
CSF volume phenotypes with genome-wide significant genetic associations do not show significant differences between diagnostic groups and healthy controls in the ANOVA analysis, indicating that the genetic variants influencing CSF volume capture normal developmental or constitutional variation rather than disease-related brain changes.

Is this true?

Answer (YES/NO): NO